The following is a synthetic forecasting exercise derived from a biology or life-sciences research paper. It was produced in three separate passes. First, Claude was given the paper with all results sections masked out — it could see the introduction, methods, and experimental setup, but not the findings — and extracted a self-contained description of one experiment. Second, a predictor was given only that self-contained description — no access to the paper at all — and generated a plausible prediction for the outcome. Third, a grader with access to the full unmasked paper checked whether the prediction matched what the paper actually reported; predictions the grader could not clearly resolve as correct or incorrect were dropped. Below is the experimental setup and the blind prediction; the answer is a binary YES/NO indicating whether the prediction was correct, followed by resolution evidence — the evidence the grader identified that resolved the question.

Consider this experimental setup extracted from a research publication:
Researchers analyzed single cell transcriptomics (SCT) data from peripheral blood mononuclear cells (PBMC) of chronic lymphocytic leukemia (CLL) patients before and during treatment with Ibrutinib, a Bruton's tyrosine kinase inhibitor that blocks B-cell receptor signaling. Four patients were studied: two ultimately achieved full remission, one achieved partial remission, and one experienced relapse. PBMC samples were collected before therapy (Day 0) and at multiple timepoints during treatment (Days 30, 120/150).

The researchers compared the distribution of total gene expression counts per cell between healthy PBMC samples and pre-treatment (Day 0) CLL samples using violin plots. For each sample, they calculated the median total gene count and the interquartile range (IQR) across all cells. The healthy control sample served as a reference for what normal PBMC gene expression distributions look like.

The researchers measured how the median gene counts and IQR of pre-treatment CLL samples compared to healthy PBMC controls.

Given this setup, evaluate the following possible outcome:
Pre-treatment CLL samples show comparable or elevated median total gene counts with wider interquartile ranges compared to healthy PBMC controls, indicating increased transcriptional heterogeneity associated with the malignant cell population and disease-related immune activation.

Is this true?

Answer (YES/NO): YES